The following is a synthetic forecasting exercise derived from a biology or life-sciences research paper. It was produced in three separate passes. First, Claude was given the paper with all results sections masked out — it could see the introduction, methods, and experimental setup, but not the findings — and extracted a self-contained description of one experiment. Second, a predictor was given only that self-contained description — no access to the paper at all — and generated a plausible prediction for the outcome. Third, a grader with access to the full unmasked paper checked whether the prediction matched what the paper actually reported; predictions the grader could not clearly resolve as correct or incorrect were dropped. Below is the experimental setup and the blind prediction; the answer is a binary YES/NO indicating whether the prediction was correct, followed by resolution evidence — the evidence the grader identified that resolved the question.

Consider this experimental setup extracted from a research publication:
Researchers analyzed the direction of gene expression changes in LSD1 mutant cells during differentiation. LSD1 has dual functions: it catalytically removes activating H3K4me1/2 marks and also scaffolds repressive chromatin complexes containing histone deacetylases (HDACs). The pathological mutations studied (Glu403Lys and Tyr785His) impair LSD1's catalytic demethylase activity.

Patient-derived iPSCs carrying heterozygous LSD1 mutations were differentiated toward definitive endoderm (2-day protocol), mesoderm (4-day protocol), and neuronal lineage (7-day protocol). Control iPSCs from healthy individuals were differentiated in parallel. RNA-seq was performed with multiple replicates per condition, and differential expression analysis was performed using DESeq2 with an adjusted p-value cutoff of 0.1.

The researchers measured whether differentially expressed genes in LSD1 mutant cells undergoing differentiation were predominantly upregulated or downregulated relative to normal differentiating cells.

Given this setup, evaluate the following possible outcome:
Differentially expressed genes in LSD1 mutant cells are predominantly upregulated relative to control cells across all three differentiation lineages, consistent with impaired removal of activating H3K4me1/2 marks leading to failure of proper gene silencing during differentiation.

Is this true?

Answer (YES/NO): NO